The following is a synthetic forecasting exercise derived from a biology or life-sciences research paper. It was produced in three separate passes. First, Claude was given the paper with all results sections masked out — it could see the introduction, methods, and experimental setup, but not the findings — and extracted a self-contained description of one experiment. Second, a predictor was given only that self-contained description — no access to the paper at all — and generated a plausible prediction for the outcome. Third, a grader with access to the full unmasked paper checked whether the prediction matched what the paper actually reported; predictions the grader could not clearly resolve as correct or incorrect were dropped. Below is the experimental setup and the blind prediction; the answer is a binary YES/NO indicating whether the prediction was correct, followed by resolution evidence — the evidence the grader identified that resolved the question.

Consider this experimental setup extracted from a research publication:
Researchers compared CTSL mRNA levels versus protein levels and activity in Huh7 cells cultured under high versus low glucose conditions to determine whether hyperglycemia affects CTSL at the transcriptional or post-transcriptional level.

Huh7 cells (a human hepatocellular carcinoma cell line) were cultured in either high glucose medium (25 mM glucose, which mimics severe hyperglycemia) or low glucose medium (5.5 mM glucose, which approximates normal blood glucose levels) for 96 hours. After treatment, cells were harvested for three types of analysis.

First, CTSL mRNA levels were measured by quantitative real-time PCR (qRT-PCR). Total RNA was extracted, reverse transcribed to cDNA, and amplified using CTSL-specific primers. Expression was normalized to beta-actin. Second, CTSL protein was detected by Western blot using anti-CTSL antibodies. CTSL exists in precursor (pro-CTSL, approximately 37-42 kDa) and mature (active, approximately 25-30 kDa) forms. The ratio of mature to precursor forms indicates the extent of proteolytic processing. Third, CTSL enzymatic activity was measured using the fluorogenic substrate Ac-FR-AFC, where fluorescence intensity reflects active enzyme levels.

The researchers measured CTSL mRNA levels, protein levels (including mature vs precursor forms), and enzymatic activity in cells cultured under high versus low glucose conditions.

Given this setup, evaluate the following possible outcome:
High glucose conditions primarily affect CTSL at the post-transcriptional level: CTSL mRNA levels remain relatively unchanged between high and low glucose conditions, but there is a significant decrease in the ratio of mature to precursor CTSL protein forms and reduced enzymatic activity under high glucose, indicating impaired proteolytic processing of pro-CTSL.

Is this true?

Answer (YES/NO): NO